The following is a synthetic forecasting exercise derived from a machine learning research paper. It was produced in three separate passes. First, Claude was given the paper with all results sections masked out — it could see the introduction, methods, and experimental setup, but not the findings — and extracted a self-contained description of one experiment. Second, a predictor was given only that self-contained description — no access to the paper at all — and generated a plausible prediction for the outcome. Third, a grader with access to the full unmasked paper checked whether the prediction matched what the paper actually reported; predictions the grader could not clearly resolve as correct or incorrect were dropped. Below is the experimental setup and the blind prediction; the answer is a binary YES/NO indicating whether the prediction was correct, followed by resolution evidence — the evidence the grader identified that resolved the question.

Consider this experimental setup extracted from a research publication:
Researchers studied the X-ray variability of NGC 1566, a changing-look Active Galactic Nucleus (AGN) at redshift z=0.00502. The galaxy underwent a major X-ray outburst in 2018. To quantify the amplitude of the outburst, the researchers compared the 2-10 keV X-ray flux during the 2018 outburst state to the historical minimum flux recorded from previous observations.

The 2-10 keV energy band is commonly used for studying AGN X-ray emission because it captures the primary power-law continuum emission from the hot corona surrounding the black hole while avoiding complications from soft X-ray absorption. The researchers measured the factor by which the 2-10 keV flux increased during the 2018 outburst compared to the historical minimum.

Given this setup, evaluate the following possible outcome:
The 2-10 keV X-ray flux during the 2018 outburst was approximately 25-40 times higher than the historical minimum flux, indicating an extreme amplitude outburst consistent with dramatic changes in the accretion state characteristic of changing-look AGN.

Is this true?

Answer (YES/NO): NO